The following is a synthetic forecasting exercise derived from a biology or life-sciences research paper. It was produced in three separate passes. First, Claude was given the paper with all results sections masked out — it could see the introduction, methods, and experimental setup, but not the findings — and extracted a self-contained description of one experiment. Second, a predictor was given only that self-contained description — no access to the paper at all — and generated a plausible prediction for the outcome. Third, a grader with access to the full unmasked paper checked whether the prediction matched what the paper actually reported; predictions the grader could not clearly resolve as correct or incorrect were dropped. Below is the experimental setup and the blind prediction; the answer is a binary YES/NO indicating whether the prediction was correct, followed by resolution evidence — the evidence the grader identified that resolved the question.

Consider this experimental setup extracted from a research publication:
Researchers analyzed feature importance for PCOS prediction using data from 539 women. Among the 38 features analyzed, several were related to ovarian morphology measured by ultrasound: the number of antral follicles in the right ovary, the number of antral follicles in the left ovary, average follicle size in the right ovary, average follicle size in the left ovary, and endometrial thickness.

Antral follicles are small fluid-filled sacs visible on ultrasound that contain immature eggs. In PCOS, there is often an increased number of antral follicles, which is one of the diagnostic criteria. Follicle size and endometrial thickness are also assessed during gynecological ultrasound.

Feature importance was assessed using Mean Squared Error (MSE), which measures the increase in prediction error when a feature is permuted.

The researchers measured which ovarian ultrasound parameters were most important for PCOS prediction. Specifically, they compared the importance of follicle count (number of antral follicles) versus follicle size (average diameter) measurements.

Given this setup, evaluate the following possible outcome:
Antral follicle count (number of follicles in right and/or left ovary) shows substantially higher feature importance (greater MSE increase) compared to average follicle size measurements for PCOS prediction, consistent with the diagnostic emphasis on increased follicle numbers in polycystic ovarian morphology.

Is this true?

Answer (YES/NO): YES